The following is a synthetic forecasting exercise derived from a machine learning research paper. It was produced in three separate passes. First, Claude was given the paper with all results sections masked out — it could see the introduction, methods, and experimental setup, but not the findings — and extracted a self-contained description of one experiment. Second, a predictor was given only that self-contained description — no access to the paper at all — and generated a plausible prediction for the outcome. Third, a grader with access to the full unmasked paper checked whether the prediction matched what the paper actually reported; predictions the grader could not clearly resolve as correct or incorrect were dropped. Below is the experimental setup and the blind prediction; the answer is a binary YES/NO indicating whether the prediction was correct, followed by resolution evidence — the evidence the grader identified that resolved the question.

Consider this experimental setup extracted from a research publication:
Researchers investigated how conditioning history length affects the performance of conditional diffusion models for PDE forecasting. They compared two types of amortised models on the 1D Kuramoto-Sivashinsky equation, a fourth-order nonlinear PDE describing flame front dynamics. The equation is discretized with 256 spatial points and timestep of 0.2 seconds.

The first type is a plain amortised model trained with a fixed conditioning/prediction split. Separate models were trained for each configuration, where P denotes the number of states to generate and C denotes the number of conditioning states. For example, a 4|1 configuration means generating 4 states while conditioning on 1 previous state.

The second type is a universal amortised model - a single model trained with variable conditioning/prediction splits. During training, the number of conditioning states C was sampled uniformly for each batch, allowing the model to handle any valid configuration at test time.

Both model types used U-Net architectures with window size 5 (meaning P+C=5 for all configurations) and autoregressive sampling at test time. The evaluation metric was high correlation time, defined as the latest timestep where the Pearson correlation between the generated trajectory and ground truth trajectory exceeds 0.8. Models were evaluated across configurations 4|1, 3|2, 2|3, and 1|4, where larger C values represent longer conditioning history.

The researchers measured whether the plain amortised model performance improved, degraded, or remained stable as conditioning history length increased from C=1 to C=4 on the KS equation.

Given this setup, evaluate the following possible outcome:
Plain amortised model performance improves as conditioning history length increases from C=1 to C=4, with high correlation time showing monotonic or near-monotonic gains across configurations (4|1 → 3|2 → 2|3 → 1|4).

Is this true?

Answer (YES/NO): NO